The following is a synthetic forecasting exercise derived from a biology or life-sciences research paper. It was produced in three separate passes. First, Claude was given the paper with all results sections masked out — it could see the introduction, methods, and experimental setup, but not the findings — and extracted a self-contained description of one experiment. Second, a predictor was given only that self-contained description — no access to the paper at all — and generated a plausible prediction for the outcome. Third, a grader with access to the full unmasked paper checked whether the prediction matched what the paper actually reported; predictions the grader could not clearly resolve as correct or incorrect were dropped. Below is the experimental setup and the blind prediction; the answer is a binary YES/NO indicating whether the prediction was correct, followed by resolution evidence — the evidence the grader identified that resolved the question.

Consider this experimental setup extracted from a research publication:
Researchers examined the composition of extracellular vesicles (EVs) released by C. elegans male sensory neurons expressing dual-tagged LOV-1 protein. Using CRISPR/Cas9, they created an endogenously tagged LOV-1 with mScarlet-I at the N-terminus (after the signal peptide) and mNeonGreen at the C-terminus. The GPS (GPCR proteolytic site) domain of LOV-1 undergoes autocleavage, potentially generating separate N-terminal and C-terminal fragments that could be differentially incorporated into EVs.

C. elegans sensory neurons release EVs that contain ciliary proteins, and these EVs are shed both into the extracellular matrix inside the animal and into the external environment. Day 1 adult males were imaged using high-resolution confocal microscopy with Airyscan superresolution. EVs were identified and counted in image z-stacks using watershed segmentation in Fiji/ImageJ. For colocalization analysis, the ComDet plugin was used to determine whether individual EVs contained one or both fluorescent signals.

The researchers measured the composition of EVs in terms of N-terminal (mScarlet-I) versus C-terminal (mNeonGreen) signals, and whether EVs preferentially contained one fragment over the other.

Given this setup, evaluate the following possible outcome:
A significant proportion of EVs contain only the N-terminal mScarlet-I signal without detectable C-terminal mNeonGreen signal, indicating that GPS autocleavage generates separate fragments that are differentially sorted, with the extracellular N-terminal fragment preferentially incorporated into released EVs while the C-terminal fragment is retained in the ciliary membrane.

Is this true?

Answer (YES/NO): NO